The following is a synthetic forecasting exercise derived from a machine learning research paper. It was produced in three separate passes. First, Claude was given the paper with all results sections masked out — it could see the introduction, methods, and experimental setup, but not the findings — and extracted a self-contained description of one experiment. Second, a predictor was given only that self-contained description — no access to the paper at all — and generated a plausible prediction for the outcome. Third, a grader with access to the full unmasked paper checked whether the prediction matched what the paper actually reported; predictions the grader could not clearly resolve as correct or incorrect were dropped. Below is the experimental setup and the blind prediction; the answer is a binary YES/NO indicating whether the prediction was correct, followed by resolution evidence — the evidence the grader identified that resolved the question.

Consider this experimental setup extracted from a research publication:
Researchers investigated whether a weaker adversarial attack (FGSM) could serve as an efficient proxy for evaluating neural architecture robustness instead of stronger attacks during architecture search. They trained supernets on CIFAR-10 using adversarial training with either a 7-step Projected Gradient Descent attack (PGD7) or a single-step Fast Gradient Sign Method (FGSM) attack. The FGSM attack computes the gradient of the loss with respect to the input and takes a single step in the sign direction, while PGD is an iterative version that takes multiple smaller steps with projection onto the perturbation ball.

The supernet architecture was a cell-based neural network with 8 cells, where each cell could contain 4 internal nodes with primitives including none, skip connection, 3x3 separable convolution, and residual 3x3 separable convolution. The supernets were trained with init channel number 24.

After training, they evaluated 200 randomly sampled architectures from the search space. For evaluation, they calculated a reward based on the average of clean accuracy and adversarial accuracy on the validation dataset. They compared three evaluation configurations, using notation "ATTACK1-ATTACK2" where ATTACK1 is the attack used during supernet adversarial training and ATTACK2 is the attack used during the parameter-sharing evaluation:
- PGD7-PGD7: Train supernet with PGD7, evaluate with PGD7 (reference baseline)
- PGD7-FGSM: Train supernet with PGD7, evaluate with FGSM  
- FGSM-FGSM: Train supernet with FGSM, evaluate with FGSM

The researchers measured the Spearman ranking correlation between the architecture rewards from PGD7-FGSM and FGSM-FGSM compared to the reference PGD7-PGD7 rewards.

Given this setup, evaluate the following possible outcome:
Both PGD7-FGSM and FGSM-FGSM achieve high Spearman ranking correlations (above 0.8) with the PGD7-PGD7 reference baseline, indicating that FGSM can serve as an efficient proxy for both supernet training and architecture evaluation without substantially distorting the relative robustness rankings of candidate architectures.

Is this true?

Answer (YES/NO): NO